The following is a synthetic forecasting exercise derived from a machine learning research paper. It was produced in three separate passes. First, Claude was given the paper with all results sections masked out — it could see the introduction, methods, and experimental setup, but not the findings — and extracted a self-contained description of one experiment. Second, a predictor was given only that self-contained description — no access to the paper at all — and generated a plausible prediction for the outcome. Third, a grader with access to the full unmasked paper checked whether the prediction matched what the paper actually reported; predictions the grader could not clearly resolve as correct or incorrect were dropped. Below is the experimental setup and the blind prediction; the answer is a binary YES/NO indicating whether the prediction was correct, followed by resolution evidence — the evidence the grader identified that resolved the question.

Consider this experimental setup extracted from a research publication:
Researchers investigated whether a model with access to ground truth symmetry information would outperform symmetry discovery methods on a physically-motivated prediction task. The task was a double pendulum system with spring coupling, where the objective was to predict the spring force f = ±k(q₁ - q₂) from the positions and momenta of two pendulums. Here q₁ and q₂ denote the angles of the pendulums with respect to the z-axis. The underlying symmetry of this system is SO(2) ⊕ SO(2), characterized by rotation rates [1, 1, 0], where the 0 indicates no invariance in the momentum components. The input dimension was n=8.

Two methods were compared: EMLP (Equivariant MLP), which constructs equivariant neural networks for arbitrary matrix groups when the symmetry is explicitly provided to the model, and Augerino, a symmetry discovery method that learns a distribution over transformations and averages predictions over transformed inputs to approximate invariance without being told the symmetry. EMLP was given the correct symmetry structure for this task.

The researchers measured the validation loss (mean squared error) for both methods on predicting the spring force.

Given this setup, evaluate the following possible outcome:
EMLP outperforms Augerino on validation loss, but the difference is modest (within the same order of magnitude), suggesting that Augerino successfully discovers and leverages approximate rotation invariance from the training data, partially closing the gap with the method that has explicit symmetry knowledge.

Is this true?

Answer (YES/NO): NO